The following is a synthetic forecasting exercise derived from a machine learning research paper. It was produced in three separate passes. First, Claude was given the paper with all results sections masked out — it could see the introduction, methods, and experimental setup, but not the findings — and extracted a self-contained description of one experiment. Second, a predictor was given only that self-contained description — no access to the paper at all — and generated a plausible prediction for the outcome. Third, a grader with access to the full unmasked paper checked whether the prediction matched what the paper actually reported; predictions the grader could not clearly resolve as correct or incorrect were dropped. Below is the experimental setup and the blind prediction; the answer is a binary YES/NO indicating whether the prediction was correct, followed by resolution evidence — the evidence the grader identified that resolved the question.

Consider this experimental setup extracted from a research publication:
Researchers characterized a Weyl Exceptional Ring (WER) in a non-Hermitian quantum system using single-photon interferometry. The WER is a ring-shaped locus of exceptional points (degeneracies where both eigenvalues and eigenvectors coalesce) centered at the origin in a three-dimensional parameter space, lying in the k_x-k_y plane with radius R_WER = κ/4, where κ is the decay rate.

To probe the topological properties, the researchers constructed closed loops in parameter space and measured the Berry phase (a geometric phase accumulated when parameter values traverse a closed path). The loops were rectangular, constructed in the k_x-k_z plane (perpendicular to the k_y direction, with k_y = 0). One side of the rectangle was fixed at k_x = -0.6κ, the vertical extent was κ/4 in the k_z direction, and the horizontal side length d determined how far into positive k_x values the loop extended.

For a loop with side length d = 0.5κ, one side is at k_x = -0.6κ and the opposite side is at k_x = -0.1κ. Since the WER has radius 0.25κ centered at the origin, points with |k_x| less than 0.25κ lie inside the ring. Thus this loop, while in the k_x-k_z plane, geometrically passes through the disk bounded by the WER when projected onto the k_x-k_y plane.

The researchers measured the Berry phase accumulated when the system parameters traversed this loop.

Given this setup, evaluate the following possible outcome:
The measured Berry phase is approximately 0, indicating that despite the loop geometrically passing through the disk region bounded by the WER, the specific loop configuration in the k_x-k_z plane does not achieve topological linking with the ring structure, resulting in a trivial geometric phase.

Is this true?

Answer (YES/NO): NO